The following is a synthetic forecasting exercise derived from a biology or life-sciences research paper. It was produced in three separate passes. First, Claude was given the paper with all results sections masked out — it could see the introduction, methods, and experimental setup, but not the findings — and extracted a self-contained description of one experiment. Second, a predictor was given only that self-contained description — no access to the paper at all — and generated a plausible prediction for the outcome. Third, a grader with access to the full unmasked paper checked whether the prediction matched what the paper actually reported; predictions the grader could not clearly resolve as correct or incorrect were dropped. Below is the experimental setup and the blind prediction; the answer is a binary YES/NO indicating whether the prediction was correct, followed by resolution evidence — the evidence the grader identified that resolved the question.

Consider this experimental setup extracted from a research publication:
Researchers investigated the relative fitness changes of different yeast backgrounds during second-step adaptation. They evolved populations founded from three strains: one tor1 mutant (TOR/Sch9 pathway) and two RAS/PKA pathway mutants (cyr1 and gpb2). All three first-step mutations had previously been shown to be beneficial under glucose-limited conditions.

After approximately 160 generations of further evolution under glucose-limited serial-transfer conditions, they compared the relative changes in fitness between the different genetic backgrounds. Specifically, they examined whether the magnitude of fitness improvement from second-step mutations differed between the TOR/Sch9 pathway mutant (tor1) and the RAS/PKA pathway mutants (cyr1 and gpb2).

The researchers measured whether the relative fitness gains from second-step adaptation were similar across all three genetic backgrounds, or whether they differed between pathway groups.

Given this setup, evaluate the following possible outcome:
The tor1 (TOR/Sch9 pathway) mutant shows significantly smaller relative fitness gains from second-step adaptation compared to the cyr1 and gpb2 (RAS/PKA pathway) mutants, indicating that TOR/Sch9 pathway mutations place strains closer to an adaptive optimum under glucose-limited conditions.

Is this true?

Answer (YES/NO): NO